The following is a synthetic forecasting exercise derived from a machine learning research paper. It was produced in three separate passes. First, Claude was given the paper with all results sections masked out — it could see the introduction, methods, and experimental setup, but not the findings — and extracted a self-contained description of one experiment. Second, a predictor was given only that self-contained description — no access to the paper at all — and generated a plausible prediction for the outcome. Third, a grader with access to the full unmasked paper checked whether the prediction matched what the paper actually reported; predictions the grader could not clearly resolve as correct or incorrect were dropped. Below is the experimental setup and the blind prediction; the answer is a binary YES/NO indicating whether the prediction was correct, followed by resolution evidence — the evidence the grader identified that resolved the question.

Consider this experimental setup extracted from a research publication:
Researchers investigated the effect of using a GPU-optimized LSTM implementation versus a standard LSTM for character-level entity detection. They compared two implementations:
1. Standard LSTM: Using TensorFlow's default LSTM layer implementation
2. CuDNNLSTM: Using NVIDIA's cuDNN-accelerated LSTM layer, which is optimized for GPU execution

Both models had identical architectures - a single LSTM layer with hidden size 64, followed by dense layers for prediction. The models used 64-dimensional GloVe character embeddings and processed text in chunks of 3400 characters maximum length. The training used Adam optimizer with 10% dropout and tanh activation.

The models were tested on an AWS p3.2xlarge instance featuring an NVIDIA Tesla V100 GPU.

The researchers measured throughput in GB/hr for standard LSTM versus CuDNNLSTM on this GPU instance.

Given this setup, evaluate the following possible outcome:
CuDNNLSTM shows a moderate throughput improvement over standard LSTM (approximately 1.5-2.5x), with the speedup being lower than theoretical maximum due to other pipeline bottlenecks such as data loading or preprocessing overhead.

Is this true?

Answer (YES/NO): NO